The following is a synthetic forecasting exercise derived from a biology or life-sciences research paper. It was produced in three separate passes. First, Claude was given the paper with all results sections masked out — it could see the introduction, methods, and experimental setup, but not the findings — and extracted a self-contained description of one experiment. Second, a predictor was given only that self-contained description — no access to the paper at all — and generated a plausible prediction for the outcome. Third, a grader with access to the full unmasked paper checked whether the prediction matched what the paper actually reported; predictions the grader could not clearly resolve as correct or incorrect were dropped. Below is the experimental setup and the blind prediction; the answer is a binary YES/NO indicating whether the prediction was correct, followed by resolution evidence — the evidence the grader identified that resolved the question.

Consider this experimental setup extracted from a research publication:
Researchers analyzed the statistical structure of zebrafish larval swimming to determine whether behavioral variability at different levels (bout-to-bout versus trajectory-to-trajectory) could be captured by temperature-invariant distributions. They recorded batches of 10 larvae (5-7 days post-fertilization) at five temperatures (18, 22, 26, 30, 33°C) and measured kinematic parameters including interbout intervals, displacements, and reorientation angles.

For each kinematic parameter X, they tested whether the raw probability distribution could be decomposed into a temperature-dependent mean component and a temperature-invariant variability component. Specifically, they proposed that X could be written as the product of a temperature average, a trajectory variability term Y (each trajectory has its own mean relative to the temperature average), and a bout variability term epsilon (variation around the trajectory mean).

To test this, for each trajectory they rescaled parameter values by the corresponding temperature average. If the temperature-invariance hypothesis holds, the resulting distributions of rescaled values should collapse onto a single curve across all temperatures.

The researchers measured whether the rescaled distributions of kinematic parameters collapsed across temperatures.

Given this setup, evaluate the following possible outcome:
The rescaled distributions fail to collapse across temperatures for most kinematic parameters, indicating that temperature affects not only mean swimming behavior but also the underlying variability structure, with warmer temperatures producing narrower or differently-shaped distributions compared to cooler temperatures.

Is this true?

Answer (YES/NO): NO